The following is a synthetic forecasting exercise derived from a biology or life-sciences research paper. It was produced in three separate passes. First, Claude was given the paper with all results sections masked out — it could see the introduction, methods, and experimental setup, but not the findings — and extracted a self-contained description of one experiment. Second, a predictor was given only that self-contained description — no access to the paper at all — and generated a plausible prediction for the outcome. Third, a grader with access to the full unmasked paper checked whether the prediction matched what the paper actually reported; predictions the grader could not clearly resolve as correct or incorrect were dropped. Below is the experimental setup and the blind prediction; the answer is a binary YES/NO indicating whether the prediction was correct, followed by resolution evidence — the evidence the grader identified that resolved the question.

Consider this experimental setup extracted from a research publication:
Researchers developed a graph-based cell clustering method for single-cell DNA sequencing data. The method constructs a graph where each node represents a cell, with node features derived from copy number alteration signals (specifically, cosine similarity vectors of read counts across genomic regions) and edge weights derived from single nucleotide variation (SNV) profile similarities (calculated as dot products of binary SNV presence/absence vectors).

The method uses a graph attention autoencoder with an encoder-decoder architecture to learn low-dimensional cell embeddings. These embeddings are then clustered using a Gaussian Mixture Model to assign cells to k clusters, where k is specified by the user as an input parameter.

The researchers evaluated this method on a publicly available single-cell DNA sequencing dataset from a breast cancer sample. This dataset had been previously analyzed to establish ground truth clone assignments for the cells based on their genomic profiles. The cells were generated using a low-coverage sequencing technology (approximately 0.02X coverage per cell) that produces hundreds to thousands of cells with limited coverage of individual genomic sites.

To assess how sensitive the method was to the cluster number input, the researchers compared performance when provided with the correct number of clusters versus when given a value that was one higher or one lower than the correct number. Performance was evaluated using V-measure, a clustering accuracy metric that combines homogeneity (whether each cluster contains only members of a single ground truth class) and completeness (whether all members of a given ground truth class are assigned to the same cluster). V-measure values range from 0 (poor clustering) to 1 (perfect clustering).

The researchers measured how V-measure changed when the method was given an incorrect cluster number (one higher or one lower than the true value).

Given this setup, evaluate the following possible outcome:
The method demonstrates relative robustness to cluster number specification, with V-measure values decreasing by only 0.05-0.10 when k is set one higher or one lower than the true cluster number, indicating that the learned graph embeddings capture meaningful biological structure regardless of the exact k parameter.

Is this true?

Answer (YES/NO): NO